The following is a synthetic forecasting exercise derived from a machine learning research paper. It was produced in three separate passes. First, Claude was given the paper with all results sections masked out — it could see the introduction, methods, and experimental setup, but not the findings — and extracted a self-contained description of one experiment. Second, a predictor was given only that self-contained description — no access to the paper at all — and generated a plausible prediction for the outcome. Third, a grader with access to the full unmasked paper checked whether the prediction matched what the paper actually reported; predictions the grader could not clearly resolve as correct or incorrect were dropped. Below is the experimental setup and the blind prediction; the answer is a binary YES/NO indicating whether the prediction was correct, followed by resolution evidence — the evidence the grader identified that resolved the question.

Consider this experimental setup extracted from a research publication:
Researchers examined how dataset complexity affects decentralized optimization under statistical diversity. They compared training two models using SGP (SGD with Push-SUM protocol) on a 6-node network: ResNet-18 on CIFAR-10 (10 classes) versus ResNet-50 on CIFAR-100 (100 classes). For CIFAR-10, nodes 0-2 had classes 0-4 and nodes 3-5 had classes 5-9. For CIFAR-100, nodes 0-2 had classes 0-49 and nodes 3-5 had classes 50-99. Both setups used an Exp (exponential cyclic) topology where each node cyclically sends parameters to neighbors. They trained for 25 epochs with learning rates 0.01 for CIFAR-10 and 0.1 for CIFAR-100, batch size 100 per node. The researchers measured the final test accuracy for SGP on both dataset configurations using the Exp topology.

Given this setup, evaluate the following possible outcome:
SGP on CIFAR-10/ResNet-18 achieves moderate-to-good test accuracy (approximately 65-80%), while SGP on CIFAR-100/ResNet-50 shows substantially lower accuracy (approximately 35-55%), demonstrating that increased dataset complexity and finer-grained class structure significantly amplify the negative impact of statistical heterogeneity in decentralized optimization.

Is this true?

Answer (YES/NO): NO